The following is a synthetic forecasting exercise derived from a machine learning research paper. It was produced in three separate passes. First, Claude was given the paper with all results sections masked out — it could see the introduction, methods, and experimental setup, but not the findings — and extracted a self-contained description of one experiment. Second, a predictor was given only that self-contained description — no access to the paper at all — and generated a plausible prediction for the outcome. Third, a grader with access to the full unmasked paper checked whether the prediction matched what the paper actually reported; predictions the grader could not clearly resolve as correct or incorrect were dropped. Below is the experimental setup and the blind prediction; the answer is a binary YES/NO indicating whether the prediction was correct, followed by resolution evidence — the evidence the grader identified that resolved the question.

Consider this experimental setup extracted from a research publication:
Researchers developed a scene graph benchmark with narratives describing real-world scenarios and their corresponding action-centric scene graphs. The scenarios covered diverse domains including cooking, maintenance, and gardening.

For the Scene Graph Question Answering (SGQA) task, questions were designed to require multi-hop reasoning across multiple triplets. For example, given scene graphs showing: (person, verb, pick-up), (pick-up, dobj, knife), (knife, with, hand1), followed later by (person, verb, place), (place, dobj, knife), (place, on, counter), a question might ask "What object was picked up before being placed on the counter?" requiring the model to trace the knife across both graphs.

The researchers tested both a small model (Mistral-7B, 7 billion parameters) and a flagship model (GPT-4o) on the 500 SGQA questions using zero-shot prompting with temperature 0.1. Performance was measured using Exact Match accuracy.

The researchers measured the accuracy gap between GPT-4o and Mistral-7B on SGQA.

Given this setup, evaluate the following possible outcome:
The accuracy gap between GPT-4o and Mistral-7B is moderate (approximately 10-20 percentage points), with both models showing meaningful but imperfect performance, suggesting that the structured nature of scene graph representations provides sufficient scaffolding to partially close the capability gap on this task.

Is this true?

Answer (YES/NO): NO